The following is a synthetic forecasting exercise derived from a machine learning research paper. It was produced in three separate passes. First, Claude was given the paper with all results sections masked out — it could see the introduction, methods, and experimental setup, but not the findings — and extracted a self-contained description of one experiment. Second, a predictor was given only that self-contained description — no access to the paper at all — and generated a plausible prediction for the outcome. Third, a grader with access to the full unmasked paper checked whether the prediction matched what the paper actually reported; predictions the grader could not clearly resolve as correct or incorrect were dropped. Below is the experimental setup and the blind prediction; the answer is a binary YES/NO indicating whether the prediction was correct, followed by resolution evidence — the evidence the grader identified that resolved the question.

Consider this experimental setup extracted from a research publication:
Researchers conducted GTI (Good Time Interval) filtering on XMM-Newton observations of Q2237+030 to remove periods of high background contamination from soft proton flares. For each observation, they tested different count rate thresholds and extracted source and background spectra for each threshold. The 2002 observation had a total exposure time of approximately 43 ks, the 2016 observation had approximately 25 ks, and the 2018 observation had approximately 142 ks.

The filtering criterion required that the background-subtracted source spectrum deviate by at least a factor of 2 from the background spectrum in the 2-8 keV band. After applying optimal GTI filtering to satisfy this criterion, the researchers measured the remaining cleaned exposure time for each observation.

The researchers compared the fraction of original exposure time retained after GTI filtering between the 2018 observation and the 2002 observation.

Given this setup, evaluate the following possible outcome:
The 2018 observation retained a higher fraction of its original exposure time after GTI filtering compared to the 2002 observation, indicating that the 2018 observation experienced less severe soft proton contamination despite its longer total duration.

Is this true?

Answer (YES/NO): YES